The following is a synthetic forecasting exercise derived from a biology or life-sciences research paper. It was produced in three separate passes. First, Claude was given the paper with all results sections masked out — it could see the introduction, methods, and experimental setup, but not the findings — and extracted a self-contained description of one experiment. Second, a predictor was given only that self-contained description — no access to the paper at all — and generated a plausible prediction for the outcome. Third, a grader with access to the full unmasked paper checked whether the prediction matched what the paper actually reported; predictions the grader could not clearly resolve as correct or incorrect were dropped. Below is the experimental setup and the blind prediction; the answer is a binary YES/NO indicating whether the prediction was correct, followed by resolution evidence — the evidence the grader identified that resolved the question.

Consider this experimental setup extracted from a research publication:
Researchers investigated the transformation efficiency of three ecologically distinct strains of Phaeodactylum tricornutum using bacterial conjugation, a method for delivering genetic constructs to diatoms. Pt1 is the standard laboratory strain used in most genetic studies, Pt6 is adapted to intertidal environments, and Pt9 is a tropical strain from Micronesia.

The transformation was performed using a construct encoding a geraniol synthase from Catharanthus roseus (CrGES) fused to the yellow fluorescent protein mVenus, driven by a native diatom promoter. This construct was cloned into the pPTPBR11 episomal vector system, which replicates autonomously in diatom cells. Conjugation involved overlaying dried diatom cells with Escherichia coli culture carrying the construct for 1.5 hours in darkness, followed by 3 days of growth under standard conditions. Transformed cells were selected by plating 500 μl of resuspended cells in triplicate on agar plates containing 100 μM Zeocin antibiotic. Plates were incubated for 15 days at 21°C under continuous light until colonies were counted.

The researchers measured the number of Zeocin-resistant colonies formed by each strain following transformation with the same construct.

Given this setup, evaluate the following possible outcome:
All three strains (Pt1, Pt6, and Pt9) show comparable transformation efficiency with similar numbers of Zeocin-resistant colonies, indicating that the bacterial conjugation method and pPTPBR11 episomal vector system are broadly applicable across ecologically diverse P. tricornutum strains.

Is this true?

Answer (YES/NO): NO